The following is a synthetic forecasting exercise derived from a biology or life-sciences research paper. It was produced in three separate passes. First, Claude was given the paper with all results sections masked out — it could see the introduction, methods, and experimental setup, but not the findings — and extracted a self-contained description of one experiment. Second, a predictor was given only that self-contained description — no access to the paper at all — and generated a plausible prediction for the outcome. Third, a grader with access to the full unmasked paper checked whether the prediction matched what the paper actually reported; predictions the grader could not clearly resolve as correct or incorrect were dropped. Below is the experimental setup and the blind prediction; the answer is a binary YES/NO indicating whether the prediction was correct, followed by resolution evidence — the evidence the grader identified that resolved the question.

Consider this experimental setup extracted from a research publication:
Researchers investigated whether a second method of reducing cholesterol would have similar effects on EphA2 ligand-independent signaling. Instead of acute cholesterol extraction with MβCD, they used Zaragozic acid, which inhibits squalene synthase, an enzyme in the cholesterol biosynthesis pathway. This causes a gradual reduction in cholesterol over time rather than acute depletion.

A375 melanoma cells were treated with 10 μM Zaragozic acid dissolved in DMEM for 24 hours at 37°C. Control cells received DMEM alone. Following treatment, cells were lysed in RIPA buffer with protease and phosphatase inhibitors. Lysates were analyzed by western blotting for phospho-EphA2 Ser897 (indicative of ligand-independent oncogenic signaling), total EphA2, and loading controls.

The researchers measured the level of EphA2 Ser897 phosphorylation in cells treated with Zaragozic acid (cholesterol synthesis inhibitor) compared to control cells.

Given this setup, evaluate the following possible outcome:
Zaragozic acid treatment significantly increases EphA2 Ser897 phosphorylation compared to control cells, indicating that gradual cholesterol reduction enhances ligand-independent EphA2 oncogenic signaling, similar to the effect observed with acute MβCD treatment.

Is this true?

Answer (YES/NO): YES